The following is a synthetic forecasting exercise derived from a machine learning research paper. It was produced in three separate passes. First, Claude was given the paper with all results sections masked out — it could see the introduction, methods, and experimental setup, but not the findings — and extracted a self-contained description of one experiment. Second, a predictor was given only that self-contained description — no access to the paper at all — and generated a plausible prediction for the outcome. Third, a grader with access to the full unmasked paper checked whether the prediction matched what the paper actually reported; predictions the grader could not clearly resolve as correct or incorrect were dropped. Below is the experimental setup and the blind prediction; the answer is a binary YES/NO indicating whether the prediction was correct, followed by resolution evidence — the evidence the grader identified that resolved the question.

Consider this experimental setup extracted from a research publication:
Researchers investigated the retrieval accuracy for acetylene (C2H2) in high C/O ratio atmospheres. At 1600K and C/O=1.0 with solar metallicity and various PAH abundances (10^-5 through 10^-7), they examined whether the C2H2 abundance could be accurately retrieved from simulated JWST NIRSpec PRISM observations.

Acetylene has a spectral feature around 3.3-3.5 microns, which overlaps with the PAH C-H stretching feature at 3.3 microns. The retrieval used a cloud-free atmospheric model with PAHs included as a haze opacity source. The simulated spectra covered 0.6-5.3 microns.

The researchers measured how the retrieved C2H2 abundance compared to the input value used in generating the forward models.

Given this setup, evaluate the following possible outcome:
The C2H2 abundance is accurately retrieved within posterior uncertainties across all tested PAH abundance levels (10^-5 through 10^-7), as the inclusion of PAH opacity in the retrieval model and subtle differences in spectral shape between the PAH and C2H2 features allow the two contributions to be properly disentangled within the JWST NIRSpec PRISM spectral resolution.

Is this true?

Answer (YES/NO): NO